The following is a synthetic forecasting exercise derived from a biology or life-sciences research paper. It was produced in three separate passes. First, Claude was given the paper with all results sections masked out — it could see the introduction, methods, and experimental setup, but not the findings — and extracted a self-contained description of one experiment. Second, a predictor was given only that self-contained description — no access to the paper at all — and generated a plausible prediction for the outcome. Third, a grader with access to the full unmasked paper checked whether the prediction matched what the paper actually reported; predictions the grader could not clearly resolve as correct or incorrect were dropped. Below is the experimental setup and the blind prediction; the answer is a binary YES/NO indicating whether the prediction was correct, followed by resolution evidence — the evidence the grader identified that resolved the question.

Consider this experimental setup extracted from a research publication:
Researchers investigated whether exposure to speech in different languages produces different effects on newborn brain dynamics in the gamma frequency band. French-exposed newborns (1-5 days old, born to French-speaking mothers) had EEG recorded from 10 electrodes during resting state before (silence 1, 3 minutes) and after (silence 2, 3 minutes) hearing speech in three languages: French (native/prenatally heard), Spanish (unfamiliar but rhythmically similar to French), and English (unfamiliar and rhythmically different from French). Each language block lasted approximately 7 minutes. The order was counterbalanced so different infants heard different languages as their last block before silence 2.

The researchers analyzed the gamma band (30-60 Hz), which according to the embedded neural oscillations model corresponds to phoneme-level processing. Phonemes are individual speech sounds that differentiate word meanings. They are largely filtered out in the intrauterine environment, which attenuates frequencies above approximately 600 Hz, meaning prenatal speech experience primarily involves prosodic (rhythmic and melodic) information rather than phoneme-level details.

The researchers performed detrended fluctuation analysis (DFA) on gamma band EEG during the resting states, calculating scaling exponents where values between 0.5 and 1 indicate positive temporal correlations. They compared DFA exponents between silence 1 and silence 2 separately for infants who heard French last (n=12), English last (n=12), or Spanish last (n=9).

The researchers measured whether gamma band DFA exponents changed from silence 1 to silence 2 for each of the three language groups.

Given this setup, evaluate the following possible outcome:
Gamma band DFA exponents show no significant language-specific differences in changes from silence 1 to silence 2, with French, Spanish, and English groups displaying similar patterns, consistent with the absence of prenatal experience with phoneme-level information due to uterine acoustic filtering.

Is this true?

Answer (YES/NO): NO